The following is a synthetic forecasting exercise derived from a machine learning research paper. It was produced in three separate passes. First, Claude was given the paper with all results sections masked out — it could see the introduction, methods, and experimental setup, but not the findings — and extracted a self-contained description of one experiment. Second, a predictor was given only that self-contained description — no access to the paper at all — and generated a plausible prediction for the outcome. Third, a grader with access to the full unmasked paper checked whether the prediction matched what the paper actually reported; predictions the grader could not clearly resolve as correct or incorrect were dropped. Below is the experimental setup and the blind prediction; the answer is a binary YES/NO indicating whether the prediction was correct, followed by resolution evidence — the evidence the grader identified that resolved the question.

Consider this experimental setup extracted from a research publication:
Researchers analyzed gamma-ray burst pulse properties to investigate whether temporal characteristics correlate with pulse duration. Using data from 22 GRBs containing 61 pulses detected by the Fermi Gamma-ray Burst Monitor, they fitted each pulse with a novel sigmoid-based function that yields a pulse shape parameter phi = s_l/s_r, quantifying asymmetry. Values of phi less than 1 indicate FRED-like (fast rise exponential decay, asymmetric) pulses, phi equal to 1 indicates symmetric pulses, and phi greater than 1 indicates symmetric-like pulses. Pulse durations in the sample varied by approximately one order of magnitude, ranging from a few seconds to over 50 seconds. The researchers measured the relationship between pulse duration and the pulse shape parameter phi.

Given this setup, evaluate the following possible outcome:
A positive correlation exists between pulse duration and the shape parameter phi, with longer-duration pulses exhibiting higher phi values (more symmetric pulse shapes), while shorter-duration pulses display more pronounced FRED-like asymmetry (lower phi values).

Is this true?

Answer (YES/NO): NO